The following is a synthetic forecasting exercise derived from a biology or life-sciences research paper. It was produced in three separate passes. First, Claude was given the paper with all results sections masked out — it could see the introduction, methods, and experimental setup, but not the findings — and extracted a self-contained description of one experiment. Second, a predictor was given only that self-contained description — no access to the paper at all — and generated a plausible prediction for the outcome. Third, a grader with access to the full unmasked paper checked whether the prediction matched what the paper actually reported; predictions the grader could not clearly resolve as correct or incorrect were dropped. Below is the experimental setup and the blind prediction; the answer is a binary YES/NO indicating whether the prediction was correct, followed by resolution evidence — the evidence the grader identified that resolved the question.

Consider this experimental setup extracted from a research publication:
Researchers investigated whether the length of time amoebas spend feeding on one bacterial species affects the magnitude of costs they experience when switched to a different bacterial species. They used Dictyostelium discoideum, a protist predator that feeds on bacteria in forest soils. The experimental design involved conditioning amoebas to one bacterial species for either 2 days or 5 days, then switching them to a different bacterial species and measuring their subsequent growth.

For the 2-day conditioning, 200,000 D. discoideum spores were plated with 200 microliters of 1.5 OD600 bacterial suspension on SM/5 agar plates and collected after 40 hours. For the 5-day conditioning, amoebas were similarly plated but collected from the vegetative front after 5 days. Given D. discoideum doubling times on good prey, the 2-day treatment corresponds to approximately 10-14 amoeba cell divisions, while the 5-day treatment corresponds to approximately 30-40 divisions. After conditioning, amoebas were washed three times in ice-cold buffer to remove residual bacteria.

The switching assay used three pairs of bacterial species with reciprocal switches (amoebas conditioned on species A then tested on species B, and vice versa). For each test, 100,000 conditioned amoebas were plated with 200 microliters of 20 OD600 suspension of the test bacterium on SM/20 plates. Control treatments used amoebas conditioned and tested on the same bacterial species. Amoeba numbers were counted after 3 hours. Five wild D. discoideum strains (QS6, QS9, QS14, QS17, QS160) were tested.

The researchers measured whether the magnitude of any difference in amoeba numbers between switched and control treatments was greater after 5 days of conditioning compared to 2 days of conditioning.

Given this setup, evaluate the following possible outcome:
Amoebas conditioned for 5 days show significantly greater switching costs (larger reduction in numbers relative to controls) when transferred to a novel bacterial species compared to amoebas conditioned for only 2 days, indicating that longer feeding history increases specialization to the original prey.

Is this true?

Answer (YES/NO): NO